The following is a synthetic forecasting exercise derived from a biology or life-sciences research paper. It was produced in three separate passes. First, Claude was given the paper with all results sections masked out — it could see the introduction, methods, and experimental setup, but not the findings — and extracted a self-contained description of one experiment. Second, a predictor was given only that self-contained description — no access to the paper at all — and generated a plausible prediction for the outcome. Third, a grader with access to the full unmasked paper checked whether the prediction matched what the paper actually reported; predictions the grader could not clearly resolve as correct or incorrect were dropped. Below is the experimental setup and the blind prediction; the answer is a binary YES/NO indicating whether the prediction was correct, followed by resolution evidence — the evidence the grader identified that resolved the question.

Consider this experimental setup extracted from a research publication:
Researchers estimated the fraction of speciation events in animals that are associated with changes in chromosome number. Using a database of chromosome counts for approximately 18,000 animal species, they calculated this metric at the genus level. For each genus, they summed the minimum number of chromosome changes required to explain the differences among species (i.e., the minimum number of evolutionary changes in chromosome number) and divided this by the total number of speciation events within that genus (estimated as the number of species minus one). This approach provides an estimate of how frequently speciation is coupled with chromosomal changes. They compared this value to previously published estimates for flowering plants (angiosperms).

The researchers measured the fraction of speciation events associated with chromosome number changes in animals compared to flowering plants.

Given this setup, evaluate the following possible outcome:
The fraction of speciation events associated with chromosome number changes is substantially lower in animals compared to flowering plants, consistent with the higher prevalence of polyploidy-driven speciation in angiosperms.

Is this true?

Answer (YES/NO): NO